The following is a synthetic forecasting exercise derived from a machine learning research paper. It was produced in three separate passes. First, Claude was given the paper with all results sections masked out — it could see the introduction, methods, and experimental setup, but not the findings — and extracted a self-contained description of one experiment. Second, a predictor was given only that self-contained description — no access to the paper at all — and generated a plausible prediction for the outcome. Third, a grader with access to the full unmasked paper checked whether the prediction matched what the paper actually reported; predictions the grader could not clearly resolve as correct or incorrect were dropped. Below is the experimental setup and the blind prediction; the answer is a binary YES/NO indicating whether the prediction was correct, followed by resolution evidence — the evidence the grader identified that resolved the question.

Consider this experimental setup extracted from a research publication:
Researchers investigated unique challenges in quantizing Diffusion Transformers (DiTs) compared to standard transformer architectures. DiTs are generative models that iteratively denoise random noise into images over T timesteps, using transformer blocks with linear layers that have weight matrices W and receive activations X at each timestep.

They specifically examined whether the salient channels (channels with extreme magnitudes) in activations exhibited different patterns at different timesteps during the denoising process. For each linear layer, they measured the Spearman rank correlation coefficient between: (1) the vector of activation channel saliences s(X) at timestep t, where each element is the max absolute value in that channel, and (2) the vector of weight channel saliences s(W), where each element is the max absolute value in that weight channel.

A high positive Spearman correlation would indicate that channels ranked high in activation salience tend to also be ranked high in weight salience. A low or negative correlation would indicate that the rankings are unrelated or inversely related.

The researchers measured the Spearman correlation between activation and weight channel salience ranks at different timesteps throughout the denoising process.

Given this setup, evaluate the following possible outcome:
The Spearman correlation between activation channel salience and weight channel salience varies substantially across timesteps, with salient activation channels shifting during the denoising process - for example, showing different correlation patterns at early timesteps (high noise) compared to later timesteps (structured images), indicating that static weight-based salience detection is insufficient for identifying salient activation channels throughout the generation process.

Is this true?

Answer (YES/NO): NO